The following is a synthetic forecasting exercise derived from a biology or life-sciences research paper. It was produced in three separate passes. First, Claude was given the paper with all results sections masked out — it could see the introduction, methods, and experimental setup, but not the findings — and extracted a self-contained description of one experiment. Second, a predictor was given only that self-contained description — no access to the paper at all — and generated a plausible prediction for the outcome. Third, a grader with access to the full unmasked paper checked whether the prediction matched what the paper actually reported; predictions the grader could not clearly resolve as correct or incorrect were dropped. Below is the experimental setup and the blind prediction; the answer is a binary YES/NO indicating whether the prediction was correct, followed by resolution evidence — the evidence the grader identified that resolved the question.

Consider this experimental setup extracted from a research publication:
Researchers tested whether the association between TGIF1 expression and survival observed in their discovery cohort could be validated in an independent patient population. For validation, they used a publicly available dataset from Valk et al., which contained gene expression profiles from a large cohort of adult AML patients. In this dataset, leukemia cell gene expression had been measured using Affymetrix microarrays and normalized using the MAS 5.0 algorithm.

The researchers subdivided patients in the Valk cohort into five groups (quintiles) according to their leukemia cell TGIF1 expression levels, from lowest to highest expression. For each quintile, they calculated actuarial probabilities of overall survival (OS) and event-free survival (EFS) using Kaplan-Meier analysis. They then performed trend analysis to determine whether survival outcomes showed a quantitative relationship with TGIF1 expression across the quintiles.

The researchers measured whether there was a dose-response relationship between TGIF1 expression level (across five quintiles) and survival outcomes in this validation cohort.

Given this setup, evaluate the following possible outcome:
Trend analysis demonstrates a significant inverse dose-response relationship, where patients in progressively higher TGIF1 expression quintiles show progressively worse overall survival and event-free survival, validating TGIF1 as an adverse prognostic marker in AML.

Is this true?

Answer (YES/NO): NO